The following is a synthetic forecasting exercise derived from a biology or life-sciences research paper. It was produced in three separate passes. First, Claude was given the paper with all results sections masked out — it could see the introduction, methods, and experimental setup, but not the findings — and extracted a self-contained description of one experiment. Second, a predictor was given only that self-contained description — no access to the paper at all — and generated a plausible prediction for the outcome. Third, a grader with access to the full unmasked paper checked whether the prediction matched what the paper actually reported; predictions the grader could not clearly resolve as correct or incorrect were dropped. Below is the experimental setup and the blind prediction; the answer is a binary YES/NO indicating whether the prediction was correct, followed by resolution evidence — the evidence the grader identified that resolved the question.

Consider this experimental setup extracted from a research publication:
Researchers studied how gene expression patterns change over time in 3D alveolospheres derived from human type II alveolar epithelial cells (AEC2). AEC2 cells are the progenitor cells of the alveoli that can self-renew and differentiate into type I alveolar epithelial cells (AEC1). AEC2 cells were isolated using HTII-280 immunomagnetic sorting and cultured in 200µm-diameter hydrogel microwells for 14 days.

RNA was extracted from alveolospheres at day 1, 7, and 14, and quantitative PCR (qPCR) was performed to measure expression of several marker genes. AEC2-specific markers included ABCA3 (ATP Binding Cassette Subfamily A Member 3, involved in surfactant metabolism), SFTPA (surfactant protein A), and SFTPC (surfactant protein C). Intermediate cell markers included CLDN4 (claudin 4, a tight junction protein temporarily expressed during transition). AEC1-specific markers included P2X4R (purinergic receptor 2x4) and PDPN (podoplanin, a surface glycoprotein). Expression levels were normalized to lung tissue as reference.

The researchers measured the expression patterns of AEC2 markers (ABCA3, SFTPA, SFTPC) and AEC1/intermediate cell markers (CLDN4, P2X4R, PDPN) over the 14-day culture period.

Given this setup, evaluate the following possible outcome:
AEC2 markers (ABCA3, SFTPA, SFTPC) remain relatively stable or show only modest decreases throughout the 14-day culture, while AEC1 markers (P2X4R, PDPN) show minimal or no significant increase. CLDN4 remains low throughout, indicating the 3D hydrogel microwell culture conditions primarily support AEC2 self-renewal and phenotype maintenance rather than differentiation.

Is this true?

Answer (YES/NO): NO